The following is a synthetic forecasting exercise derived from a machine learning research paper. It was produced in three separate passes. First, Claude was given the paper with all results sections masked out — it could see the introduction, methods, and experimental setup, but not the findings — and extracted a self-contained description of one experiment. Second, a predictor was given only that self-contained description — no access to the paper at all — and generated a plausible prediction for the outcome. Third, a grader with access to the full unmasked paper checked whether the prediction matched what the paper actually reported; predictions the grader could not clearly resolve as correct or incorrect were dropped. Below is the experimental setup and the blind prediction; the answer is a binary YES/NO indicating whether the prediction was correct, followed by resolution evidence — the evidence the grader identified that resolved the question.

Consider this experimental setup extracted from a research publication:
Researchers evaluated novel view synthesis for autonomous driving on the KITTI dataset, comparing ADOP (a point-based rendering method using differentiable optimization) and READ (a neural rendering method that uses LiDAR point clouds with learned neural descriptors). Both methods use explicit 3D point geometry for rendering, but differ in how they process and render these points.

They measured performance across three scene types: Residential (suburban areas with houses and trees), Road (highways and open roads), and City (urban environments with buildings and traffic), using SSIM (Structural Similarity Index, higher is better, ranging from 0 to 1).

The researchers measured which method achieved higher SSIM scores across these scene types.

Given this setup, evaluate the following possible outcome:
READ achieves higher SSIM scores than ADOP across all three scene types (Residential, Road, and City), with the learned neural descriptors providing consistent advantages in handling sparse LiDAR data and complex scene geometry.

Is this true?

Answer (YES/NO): YES